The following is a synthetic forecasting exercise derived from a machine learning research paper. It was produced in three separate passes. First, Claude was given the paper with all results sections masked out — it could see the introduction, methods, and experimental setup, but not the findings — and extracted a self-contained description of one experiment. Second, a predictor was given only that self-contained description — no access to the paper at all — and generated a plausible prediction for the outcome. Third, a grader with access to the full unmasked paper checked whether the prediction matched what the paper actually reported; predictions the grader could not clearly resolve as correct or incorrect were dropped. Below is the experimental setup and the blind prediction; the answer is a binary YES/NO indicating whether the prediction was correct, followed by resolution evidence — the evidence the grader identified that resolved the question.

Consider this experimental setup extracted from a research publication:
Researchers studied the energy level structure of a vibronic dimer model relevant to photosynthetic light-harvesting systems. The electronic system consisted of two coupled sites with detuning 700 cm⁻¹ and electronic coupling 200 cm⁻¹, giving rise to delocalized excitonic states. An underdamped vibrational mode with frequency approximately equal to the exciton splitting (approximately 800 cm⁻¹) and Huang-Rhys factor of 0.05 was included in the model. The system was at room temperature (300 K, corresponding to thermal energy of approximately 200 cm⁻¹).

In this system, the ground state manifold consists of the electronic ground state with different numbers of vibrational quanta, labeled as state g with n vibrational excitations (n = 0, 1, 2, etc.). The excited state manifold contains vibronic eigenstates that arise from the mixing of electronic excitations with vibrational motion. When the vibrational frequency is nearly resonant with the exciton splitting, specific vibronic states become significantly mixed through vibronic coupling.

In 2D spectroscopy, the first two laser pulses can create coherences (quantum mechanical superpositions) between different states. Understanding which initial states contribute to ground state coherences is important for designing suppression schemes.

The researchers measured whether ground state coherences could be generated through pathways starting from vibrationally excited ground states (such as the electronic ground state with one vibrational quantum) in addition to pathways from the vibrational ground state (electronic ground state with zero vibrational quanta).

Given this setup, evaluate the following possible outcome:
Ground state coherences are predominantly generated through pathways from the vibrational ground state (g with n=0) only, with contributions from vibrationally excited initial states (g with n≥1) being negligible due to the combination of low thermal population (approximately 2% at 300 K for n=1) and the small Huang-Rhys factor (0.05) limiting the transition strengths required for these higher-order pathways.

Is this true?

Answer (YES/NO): YES